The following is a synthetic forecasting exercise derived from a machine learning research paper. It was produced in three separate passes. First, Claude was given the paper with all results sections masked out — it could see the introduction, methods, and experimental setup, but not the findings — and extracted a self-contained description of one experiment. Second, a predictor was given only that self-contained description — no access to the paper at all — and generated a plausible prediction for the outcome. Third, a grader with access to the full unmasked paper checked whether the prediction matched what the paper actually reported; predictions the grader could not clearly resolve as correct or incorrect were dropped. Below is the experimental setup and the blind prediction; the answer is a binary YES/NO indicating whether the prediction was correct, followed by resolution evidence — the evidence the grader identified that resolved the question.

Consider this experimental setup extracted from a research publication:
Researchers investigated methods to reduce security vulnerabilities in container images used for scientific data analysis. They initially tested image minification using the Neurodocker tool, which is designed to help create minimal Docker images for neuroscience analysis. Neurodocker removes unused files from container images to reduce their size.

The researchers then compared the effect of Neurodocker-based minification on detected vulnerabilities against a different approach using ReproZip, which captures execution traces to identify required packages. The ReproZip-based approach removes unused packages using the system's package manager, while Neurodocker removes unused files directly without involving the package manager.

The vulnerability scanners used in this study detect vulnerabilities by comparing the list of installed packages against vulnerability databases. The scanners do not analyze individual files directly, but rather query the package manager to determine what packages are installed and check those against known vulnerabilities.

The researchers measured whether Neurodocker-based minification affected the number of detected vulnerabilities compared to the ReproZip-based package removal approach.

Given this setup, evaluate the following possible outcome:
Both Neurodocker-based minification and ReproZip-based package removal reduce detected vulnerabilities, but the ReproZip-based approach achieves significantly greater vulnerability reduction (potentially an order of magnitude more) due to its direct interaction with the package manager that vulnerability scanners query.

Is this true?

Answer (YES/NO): NO